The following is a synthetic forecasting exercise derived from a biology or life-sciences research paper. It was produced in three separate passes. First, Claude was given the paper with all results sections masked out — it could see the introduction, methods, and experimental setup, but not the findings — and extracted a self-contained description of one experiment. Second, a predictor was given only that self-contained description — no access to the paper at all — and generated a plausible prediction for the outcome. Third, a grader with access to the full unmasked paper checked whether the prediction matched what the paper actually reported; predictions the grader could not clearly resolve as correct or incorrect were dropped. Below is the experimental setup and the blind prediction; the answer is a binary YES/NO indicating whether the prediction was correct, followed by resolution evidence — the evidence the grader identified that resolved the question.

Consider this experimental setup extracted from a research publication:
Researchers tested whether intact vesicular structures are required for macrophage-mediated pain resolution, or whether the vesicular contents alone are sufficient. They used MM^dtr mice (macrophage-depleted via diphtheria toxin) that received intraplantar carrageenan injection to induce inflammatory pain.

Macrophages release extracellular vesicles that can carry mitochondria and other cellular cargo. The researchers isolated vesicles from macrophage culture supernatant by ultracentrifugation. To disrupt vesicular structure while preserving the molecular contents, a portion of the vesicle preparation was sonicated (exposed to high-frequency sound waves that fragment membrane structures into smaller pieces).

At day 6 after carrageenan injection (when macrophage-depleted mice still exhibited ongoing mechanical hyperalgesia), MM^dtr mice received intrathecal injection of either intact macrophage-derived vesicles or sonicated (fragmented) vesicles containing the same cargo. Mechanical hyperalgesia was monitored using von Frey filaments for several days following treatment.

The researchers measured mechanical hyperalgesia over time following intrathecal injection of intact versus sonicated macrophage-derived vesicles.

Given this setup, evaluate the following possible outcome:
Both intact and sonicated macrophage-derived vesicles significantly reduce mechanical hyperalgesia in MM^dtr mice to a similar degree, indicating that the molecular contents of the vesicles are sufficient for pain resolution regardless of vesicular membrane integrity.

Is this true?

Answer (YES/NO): NO